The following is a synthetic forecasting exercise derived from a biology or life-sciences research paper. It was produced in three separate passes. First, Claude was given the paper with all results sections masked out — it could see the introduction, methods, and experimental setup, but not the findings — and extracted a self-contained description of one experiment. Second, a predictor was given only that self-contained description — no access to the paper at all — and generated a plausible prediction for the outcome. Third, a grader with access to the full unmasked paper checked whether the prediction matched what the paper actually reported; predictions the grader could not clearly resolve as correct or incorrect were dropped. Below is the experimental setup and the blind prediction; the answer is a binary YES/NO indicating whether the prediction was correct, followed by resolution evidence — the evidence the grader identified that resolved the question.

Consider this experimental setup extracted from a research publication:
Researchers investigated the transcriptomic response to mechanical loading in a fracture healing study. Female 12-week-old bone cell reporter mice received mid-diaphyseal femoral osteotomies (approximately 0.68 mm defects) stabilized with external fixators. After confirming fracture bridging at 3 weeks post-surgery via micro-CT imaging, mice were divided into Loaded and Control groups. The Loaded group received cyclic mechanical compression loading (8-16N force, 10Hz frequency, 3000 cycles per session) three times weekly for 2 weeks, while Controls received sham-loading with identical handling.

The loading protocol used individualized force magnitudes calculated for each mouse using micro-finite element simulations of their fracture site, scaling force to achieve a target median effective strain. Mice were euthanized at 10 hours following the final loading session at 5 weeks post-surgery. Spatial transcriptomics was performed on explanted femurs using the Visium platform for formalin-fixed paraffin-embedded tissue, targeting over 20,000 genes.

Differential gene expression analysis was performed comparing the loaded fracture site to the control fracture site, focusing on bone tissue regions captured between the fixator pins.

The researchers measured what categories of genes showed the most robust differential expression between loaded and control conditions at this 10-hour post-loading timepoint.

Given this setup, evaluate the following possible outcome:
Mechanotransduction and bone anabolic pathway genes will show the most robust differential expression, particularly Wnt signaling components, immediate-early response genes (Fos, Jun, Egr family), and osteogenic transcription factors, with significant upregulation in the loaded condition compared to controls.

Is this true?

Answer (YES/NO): NO